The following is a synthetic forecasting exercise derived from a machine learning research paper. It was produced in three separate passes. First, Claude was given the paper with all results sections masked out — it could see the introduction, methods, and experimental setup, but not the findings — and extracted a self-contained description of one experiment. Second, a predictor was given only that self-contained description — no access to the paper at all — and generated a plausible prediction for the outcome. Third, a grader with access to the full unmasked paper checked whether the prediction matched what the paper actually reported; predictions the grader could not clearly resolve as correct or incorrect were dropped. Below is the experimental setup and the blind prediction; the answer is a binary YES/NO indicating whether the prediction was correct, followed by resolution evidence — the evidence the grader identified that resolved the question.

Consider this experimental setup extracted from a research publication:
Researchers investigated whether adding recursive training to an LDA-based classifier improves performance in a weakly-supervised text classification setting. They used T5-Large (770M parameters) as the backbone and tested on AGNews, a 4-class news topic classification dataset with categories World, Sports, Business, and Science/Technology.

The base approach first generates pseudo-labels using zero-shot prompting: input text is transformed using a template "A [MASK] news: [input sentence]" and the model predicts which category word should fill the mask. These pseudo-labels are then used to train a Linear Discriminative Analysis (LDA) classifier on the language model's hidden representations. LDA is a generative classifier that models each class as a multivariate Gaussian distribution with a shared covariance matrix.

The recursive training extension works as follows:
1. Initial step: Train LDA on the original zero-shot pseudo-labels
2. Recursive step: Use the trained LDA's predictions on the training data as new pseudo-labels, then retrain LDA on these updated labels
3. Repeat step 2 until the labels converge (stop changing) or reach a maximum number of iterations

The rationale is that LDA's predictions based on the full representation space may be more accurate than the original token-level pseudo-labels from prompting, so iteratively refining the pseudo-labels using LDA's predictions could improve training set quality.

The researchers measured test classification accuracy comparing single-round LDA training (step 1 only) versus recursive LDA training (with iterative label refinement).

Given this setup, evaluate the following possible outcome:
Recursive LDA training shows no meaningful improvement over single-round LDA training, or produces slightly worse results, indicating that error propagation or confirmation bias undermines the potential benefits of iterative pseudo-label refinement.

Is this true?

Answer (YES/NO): NO